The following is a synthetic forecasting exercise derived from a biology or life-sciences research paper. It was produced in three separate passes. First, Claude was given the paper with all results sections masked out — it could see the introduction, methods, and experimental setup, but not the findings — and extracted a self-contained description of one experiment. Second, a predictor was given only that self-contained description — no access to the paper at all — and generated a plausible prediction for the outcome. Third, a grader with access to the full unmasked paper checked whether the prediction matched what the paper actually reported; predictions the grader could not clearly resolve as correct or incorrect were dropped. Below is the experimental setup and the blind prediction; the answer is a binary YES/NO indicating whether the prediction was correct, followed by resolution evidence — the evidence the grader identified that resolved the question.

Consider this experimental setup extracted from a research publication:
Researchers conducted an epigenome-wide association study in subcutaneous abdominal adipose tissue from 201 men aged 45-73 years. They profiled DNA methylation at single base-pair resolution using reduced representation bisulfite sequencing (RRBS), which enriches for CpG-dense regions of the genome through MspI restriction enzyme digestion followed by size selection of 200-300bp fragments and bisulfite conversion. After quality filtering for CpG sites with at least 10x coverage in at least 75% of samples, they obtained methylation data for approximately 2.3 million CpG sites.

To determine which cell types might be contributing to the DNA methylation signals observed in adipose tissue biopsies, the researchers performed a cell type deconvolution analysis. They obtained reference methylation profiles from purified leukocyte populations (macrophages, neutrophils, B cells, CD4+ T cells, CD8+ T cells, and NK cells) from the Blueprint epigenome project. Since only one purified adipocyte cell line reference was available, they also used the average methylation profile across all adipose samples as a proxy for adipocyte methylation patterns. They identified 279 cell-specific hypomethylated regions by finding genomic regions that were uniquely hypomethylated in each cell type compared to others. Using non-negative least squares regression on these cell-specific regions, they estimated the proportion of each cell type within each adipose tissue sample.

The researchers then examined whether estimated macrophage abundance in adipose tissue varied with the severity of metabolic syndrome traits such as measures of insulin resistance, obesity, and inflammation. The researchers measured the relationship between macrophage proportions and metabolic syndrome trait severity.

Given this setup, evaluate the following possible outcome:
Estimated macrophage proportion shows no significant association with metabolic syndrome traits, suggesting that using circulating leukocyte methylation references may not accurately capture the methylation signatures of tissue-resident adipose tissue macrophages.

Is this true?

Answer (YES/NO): NO